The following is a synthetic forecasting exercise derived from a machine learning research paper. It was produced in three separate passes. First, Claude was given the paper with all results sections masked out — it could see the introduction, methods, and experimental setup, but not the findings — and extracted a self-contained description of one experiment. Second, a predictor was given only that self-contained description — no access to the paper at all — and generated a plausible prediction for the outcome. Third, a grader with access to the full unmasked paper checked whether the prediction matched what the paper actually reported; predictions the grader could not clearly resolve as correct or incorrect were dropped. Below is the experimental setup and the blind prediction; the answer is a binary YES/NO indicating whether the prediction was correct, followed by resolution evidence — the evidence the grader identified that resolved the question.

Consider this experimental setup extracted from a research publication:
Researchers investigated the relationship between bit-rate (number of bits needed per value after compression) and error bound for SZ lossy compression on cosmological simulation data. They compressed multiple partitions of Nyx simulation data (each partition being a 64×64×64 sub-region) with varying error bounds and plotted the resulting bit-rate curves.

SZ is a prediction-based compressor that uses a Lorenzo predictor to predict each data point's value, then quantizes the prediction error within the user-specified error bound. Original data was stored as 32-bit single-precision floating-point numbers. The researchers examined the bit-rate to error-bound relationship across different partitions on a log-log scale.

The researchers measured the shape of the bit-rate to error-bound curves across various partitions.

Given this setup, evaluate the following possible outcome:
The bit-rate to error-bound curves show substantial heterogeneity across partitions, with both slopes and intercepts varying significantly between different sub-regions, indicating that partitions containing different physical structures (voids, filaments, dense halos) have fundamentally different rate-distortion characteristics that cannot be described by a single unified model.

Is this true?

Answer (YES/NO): NO